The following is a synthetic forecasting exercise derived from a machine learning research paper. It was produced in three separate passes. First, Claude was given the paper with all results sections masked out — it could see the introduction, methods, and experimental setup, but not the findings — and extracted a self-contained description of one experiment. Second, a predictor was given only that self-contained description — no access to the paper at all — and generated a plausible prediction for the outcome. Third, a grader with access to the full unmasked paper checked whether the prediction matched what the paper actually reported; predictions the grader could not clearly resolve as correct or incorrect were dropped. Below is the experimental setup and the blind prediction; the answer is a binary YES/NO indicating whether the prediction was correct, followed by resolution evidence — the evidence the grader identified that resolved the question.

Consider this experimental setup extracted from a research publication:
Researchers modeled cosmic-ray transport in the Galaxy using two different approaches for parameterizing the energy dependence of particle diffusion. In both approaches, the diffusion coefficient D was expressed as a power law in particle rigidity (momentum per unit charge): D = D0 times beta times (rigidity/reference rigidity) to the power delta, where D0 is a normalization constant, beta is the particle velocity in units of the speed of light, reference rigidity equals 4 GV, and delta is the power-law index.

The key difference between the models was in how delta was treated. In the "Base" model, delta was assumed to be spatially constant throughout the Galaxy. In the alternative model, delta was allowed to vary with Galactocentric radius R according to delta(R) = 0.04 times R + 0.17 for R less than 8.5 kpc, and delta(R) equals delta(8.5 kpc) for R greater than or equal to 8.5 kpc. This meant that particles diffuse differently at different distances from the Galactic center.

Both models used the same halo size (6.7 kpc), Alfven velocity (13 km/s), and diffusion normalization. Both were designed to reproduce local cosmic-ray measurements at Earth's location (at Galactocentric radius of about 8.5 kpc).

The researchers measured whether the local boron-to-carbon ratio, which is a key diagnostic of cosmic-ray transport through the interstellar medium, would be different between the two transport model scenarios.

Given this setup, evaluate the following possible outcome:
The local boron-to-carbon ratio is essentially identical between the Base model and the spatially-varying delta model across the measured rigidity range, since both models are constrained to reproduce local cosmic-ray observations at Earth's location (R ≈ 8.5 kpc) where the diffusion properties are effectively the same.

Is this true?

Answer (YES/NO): YES